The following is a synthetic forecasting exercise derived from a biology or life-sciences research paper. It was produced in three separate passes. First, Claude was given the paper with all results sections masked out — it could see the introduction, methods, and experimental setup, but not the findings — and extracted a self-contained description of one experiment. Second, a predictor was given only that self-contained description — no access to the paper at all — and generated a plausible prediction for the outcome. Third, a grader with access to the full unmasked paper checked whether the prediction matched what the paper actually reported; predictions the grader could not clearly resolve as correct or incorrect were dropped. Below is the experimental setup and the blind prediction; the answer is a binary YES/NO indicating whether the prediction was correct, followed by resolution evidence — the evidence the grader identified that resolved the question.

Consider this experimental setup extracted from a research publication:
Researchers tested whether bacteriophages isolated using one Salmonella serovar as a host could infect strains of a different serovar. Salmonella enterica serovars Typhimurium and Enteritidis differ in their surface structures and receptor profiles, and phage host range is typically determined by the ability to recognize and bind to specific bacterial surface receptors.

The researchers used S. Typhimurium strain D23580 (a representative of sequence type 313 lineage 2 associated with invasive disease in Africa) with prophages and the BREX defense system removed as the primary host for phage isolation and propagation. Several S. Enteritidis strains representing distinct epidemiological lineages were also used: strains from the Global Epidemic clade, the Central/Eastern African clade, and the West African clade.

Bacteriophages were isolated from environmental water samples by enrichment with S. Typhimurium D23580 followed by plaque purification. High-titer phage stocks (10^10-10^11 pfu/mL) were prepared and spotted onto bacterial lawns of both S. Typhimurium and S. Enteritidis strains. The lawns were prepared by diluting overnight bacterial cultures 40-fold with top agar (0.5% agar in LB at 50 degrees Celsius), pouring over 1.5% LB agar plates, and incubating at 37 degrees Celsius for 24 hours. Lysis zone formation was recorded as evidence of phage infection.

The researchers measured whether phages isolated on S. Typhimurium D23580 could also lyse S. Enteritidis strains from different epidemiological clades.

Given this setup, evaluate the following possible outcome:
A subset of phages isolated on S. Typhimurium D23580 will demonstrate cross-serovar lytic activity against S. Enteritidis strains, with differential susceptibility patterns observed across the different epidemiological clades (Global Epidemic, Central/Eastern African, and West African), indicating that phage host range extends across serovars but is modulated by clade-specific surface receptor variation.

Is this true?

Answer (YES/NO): YES